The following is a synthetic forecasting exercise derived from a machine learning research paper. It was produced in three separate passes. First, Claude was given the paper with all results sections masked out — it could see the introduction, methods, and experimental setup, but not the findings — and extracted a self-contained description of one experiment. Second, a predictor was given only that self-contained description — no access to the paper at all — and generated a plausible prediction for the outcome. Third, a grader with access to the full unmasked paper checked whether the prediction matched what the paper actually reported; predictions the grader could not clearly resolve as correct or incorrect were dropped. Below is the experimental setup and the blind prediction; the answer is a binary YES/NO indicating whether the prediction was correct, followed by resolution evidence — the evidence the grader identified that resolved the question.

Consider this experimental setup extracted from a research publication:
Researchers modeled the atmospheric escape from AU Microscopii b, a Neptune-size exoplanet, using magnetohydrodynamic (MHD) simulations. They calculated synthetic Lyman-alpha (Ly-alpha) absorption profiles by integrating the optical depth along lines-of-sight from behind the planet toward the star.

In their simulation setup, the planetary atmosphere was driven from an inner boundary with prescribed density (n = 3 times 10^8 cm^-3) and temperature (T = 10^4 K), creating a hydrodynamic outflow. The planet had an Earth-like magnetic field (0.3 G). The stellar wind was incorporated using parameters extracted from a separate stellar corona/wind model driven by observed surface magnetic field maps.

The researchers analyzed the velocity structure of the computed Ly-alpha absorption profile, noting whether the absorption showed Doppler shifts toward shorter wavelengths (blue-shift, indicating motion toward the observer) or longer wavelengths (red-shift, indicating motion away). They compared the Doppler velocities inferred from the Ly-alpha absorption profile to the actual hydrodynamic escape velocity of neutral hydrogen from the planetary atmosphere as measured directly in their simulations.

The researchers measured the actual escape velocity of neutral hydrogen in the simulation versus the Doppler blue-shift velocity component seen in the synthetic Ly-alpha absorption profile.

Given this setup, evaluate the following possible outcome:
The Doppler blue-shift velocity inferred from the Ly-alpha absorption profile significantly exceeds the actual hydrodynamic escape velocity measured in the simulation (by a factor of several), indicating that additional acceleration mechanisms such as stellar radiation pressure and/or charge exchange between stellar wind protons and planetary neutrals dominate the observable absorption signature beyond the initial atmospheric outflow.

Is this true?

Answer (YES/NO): YES